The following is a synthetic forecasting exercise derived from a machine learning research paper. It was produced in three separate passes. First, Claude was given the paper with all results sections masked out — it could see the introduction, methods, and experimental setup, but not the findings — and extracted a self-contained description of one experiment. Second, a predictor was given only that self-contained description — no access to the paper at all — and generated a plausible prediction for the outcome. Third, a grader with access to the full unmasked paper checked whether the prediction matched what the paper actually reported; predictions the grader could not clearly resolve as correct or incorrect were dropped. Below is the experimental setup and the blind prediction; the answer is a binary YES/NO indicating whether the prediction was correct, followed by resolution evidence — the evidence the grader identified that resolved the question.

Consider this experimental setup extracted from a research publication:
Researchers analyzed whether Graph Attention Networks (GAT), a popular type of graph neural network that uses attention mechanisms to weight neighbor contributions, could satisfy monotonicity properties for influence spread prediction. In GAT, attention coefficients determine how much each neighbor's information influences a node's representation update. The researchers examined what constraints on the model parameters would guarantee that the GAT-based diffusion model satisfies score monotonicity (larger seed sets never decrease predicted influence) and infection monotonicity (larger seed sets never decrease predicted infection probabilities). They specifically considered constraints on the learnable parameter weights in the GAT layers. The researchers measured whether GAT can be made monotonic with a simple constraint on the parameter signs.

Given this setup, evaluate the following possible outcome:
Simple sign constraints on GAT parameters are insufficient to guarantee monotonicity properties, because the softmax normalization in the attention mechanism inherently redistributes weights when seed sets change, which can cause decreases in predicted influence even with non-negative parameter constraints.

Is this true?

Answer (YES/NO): NO